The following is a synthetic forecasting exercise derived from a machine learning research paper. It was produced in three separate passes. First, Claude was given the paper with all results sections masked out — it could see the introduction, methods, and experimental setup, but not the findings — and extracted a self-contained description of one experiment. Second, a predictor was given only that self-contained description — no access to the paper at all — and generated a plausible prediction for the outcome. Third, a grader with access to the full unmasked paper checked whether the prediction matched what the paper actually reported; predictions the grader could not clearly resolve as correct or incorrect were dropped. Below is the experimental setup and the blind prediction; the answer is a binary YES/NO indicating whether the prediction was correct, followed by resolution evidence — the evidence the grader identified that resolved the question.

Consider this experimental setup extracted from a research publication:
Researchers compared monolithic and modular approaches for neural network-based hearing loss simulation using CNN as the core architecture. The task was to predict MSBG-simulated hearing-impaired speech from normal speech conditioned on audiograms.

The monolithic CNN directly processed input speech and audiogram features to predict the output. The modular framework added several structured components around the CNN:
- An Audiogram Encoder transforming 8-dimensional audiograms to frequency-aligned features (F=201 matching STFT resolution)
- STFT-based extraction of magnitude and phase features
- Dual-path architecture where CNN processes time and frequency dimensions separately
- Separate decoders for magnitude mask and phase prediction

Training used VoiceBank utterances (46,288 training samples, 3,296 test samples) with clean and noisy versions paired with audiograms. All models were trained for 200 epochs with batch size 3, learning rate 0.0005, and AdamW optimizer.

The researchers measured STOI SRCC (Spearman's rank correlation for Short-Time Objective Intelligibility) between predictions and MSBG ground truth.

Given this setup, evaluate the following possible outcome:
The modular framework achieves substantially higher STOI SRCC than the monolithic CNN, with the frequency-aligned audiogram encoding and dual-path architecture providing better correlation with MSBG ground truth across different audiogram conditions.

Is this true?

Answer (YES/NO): YES